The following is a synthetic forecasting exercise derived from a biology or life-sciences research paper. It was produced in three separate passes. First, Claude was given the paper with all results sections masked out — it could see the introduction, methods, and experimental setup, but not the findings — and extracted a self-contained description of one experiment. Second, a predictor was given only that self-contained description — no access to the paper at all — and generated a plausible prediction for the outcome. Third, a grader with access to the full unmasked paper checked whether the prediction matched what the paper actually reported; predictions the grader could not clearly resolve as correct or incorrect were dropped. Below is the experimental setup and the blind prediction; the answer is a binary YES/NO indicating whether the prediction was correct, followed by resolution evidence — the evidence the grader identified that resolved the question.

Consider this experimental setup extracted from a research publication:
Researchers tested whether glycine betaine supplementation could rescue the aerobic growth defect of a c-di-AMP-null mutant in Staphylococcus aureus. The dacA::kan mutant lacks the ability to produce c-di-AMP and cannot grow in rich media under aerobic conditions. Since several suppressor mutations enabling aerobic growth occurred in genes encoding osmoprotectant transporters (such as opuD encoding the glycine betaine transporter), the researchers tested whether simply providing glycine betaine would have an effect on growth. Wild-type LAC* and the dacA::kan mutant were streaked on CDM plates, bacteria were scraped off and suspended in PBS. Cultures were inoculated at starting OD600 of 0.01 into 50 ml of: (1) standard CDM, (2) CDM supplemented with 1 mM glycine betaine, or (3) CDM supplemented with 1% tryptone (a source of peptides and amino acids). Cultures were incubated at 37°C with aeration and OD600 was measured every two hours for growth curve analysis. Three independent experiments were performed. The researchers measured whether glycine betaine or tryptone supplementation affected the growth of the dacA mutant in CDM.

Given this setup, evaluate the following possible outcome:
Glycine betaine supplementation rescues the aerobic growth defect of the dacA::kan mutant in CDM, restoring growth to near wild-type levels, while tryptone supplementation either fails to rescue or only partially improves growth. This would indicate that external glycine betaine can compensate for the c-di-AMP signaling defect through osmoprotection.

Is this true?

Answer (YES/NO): NO